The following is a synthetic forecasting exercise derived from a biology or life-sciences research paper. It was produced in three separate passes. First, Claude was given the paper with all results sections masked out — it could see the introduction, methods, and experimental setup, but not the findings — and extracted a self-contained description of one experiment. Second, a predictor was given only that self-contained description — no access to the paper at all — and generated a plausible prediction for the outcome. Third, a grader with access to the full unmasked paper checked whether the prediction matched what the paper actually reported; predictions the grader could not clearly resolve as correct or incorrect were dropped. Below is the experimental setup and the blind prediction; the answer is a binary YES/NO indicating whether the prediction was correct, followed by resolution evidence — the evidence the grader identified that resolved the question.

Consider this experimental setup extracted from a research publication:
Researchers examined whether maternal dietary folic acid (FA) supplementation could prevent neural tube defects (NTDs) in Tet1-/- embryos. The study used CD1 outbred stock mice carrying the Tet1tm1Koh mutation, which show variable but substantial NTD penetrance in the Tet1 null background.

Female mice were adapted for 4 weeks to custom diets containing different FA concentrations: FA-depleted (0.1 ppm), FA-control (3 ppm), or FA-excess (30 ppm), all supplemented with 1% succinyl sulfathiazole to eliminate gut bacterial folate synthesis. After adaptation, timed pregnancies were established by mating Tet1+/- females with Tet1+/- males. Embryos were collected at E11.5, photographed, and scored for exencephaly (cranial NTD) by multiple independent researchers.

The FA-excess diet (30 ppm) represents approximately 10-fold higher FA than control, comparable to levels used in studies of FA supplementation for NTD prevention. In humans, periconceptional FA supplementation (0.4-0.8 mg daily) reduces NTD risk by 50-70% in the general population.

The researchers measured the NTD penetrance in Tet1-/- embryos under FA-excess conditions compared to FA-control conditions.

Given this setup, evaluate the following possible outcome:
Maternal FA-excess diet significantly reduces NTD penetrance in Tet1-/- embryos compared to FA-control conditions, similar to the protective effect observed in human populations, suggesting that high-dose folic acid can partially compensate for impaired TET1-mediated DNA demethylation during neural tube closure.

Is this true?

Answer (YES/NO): NO